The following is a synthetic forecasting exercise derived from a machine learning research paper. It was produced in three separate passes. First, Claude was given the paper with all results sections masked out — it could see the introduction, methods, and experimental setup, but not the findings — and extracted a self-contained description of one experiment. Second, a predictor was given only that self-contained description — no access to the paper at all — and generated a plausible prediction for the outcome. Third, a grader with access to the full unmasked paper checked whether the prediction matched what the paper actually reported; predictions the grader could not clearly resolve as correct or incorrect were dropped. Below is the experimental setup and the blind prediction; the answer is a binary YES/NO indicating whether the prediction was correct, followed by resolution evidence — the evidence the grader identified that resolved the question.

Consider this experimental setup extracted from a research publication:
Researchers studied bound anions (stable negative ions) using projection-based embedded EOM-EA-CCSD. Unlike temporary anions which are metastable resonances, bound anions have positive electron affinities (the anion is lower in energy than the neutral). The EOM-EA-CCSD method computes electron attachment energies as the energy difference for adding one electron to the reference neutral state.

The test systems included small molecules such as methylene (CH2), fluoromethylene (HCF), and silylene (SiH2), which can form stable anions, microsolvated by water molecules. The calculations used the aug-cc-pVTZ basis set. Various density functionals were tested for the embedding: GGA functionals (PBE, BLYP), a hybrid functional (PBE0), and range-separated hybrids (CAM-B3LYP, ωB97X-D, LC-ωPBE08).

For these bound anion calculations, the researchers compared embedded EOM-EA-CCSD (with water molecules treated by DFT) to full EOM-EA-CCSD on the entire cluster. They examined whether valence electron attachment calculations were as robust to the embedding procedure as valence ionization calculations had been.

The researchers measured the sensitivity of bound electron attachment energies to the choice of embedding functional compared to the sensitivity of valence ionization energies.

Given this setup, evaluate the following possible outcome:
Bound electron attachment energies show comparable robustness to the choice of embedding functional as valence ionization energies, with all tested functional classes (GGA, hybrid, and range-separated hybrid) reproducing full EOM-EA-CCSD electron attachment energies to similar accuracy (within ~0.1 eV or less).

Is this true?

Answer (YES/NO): NO